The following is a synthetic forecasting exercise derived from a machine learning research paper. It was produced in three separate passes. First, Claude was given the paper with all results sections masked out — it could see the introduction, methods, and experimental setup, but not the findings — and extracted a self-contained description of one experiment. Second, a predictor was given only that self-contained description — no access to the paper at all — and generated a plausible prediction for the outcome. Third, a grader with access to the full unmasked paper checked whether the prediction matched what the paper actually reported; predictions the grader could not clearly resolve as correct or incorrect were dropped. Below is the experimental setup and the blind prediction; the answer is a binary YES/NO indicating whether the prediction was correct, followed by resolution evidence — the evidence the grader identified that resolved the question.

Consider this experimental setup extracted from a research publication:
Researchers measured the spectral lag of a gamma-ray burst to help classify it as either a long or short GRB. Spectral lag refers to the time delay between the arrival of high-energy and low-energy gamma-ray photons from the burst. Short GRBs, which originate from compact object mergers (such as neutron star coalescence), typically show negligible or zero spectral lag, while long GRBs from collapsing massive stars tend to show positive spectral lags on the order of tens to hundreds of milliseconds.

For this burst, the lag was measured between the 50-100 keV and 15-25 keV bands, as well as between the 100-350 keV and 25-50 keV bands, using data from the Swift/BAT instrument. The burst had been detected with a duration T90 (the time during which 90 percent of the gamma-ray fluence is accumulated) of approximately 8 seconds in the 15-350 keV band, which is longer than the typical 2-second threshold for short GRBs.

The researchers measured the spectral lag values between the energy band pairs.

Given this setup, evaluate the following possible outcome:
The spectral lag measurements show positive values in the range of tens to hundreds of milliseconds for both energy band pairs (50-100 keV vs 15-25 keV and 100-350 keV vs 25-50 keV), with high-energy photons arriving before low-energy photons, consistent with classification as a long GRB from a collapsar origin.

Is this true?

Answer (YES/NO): NO